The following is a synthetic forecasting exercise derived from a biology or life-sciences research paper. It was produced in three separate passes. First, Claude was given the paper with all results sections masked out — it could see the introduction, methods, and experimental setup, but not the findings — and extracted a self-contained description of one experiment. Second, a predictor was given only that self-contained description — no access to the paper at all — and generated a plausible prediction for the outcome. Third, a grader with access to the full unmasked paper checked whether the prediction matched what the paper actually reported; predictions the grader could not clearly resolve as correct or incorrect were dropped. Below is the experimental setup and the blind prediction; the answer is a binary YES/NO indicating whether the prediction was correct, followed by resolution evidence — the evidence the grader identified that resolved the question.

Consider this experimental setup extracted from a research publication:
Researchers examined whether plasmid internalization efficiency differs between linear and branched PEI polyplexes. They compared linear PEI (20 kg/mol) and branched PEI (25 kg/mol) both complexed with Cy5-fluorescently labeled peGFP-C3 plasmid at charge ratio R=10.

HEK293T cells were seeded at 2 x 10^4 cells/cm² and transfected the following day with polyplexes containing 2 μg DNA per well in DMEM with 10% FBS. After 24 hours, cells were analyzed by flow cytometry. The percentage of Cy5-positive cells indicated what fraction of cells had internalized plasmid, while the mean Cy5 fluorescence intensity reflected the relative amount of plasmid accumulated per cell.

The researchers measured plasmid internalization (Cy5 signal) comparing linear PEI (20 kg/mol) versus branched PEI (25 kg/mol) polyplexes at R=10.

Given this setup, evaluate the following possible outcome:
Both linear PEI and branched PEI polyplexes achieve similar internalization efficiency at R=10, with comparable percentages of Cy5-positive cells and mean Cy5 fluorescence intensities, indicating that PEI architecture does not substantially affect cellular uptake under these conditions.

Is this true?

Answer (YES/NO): NO